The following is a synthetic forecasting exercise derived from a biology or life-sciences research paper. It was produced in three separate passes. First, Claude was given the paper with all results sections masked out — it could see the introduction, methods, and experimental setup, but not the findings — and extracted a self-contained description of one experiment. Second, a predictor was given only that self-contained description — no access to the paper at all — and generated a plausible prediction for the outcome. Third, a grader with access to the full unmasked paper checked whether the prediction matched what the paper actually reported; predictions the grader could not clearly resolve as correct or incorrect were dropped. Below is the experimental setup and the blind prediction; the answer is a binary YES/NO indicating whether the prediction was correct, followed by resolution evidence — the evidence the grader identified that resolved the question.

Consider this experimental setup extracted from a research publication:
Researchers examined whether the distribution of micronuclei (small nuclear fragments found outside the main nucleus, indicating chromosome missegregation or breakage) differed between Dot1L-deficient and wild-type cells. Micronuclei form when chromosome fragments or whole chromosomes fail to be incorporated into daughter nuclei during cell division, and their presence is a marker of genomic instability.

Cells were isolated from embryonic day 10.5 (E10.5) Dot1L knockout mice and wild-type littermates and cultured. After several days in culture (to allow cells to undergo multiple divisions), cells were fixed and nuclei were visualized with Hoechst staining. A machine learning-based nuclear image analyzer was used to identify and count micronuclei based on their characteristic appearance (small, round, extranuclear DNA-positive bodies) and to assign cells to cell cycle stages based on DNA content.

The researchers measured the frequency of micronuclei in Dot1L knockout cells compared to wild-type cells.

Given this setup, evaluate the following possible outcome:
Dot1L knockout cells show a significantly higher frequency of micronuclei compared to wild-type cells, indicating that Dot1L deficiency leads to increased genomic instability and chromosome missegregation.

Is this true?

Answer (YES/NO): YES